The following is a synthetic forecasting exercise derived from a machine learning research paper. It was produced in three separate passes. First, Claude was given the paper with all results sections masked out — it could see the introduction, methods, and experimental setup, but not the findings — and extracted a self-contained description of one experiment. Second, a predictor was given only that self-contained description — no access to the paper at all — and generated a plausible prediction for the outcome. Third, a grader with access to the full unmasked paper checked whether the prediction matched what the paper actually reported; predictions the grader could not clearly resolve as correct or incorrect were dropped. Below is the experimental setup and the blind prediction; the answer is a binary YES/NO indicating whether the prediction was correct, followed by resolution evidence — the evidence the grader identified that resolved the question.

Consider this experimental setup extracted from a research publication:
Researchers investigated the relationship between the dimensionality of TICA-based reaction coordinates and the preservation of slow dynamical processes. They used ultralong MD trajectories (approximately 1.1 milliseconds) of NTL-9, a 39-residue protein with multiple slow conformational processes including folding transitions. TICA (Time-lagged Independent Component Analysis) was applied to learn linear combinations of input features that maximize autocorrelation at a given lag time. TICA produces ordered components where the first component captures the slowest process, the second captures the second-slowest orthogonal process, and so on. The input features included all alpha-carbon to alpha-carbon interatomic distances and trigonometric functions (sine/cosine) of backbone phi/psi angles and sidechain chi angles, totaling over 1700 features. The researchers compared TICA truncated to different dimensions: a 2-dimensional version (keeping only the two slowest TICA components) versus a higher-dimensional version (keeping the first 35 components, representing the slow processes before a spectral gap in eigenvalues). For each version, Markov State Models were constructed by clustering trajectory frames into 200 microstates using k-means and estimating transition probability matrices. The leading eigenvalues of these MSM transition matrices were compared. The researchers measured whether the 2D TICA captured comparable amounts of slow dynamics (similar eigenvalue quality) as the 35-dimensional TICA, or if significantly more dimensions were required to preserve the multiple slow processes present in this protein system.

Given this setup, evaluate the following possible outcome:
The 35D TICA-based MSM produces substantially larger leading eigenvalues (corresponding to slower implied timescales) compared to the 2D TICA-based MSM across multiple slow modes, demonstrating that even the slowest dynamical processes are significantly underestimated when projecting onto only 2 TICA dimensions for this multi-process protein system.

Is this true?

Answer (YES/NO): NO